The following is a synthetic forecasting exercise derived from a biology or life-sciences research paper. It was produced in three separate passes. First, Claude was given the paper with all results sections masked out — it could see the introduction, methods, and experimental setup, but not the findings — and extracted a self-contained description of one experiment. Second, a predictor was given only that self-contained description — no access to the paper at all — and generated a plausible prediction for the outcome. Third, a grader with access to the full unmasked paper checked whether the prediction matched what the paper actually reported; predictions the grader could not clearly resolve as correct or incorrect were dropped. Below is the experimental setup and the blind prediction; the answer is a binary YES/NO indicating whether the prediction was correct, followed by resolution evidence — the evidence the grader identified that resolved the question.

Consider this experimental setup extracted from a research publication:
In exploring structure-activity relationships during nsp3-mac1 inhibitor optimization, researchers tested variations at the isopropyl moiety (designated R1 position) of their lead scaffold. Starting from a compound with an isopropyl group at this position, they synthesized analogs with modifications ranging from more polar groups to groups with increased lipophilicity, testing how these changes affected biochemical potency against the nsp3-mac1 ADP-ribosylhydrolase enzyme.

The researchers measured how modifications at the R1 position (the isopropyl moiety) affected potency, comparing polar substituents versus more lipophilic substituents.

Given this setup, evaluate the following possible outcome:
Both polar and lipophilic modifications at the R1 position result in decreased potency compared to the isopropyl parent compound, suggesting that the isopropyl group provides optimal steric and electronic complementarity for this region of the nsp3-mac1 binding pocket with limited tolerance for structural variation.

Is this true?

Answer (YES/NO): NO